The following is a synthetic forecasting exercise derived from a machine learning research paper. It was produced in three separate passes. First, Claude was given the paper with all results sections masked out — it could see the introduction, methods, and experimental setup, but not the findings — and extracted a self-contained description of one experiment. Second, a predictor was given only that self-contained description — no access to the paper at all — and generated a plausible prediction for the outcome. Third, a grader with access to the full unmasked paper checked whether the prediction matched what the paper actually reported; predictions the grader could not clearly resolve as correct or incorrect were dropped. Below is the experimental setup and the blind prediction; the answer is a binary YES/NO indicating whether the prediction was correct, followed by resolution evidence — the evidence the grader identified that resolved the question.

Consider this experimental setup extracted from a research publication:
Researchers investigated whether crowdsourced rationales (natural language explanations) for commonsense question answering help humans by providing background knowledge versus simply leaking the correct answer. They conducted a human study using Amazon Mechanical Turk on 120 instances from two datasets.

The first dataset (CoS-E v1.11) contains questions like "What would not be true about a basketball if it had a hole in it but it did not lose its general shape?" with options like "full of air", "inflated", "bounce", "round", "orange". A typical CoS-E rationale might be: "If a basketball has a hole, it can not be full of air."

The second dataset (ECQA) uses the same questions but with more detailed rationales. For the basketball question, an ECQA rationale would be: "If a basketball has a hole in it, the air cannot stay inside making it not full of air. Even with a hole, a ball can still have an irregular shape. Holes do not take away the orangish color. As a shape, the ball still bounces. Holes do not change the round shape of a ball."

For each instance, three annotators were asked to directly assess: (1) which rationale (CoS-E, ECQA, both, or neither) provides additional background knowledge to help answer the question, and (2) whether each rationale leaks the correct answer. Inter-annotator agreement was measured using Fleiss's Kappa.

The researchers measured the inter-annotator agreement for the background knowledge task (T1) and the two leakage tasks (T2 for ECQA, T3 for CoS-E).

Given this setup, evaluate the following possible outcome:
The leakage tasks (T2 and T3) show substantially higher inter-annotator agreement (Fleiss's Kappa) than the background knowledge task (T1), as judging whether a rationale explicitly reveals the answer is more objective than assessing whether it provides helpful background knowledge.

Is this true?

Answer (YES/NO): NO